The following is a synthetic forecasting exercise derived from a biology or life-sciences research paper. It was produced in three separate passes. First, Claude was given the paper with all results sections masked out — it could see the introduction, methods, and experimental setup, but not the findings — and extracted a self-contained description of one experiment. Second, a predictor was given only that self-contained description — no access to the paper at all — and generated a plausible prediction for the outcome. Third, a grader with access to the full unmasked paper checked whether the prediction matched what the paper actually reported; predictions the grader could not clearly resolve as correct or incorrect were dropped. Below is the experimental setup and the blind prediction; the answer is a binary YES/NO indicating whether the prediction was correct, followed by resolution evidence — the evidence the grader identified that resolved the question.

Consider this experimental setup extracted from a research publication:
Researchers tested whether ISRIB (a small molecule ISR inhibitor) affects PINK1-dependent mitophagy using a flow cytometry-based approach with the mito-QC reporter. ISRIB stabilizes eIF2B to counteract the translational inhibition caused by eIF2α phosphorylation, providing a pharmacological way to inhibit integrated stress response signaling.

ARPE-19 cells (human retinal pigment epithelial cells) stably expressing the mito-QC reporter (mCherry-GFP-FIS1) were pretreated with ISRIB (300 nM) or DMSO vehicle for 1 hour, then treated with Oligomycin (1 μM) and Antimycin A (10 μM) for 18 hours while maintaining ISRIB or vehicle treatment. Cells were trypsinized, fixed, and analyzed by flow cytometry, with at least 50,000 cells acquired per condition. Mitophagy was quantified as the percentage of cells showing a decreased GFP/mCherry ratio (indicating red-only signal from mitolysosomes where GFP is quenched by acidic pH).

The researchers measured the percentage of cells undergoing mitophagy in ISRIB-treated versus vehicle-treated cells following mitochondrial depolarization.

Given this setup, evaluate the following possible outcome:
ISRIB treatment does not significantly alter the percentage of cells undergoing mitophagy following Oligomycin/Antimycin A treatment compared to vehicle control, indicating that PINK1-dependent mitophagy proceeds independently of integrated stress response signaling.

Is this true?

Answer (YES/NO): NO